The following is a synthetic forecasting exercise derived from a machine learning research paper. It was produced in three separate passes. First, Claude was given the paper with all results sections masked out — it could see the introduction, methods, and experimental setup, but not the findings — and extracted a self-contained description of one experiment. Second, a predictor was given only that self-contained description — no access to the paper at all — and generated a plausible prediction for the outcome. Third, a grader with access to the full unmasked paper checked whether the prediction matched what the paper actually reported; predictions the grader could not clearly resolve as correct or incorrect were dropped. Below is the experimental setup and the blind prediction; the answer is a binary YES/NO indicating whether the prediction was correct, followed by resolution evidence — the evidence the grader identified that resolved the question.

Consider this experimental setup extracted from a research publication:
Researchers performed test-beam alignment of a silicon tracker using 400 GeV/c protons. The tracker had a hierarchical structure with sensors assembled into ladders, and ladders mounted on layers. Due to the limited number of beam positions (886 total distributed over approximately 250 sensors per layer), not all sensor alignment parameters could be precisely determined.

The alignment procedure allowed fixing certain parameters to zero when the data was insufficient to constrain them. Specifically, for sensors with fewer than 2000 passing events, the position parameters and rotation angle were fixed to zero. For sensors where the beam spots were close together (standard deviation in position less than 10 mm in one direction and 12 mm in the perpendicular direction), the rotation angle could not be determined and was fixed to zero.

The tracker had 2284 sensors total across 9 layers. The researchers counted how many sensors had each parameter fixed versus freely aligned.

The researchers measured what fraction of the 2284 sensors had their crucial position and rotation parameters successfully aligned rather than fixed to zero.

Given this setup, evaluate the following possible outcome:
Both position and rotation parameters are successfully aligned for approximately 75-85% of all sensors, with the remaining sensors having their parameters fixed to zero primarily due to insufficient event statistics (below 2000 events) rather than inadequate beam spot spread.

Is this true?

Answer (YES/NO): NO